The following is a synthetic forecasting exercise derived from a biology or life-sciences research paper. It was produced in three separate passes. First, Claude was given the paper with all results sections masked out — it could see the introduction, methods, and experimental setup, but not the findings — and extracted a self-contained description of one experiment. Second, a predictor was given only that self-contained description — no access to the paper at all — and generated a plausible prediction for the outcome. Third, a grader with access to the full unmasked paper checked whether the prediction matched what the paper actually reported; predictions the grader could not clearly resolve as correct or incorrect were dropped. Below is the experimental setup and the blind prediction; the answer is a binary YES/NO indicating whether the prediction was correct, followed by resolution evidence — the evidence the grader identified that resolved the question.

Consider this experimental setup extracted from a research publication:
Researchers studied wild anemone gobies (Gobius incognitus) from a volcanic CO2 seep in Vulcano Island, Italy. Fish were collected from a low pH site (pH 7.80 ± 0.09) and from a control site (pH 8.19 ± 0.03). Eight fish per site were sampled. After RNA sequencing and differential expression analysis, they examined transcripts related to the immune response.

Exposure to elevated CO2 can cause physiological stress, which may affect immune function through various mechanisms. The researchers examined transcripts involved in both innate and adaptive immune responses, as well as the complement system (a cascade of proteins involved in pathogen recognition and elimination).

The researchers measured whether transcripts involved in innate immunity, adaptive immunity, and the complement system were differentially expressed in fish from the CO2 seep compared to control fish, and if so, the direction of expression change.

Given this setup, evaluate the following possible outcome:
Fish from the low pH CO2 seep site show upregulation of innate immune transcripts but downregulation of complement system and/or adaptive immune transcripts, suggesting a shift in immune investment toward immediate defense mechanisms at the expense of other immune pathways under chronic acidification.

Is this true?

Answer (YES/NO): NO